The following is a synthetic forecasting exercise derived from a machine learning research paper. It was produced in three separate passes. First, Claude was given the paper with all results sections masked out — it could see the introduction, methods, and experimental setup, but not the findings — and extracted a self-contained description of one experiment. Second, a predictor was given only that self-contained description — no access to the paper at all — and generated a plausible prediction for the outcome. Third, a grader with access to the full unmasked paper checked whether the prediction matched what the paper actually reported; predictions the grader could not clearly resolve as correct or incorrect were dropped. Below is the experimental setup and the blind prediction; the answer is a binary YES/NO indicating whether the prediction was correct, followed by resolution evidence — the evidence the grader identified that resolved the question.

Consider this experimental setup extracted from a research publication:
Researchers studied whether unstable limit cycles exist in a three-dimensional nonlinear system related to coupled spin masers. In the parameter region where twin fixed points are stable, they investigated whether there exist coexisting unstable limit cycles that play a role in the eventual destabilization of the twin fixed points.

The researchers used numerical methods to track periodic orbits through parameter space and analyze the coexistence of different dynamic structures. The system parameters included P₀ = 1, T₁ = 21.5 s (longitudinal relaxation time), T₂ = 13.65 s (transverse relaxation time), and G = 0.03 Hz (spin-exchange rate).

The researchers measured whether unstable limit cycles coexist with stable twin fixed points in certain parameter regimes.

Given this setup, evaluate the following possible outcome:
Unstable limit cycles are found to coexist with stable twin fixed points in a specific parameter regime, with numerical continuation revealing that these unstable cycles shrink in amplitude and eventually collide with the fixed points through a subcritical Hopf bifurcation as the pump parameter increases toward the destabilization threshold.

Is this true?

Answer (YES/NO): NO